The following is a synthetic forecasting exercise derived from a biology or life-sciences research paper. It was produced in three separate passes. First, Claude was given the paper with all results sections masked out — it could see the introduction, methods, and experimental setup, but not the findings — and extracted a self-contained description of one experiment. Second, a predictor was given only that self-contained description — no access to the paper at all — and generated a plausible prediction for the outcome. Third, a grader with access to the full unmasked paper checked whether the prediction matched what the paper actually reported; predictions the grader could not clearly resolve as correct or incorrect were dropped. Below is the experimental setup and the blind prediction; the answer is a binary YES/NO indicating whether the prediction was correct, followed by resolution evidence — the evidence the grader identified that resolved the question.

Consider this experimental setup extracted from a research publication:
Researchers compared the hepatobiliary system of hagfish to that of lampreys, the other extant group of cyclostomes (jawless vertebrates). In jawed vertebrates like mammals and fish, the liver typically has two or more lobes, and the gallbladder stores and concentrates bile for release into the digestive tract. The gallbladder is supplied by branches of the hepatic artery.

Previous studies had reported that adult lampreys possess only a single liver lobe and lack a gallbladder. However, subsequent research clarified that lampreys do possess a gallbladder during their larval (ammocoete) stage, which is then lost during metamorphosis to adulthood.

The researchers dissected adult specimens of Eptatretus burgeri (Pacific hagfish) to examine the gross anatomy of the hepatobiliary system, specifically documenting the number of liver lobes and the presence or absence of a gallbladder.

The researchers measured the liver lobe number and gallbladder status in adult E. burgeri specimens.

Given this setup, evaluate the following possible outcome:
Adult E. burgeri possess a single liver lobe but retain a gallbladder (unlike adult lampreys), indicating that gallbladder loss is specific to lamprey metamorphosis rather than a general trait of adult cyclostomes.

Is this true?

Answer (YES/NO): NO